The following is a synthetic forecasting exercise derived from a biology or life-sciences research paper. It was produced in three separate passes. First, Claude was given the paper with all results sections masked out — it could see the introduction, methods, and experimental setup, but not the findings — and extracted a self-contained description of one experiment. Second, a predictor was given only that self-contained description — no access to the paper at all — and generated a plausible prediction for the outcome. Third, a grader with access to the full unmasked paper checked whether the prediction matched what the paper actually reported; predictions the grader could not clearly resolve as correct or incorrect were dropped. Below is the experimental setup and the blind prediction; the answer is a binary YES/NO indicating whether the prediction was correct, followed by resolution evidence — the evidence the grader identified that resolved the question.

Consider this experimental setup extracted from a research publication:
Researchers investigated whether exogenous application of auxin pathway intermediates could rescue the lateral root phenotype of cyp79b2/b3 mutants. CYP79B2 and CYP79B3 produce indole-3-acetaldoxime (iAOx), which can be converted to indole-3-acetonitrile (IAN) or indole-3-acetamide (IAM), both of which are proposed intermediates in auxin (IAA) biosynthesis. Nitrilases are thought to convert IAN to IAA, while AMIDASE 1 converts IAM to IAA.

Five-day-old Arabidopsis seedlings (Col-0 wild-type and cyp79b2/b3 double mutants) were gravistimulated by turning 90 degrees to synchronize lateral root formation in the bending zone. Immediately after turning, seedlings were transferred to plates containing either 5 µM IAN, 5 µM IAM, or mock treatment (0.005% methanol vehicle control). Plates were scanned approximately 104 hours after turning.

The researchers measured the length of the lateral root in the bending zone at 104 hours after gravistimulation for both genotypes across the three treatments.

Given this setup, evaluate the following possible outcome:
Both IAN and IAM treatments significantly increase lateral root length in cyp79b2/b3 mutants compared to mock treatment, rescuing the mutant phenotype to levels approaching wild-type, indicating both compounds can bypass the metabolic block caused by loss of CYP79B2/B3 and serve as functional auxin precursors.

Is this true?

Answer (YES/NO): NO